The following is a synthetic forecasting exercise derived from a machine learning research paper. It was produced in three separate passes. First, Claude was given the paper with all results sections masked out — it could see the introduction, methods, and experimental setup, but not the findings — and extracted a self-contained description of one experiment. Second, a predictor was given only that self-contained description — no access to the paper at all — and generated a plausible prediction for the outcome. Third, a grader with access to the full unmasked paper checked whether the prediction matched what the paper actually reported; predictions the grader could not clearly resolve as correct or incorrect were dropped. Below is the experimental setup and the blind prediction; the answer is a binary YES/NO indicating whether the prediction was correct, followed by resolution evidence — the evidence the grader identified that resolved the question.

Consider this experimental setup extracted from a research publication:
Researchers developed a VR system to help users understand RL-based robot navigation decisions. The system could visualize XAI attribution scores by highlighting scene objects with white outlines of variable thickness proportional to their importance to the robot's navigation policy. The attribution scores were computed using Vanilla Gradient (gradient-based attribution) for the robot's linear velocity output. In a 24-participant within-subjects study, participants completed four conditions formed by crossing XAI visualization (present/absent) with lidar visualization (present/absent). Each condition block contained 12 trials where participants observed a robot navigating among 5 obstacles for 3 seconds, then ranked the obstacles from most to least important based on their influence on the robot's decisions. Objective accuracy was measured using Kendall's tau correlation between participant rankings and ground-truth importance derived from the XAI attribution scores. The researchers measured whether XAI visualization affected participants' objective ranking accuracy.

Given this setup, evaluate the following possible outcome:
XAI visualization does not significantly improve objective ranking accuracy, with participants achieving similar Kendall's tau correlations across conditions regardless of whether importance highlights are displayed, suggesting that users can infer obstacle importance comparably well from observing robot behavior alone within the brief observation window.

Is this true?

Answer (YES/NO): NO